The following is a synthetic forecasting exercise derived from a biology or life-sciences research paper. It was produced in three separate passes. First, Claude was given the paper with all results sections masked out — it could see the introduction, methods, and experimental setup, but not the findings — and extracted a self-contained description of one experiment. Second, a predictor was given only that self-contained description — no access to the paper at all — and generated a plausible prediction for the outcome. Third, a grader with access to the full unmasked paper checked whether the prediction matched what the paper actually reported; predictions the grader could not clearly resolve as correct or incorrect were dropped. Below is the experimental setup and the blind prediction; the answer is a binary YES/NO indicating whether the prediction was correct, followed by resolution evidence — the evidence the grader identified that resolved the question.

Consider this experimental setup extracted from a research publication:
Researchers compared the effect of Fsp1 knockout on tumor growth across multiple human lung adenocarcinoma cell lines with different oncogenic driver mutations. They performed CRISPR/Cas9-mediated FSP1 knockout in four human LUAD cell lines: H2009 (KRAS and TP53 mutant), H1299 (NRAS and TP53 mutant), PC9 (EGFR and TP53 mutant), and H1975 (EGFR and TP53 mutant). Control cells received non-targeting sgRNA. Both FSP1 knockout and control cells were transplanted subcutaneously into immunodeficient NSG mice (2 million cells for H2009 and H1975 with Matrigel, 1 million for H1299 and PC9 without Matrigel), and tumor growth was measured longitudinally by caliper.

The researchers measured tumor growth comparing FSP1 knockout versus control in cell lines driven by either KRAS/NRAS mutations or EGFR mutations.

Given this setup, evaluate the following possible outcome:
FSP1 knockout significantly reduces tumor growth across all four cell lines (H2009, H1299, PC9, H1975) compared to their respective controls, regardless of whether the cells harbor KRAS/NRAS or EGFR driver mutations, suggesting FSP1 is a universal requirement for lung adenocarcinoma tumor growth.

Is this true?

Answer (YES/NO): YES